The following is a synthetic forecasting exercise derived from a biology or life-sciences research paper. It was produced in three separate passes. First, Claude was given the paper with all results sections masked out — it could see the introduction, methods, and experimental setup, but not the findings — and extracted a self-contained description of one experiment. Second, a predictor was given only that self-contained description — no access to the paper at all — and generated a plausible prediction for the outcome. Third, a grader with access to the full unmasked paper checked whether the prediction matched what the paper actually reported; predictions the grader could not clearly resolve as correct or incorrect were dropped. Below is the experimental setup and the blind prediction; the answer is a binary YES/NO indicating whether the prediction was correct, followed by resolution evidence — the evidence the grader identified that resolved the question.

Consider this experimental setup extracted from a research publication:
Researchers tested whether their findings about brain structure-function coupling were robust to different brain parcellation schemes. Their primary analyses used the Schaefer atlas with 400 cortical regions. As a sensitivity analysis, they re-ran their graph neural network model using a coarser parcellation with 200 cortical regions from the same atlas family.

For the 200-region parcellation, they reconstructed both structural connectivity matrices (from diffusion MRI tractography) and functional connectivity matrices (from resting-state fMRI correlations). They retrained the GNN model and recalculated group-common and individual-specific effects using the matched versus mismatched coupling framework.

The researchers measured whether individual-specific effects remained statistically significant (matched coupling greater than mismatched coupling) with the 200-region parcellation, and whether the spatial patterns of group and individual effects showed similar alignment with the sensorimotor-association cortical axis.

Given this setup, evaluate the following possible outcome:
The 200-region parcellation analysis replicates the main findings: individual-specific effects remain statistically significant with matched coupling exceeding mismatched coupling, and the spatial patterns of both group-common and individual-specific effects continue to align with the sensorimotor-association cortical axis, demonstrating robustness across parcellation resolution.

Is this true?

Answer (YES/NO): YES